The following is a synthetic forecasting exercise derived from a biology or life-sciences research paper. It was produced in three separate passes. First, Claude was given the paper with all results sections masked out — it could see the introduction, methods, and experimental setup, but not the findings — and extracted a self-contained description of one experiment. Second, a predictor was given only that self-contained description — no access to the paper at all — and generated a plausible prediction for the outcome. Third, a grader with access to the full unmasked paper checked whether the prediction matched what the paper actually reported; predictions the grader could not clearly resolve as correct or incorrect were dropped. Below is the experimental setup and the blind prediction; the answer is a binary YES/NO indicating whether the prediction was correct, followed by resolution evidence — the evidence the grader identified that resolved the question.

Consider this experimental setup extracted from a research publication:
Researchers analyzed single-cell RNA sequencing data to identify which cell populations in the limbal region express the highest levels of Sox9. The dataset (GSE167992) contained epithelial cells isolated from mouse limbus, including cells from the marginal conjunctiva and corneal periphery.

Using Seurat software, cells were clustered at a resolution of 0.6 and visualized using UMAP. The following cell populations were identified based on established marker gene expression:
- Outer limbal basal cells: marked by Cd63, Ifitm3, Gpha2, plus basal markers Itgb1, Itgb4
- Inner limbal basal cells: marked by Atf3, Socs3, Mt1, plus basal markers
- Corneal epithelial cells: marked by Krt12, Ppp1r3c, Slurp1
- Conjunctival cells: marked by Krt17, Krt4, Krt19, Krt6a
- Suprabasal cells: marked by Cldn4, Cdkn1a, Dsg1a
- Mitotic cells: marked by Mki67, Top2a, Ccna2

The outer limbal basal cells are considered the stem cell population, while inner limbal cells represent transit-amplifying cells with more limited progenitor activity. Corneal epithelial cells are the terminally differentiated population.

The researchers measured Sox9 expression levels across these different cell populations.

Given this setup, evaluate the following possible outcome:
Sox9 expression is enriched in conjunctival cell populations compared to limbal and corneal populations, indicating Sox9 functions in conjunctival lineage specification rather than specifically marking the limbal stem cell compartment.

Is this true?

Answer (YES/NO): NO